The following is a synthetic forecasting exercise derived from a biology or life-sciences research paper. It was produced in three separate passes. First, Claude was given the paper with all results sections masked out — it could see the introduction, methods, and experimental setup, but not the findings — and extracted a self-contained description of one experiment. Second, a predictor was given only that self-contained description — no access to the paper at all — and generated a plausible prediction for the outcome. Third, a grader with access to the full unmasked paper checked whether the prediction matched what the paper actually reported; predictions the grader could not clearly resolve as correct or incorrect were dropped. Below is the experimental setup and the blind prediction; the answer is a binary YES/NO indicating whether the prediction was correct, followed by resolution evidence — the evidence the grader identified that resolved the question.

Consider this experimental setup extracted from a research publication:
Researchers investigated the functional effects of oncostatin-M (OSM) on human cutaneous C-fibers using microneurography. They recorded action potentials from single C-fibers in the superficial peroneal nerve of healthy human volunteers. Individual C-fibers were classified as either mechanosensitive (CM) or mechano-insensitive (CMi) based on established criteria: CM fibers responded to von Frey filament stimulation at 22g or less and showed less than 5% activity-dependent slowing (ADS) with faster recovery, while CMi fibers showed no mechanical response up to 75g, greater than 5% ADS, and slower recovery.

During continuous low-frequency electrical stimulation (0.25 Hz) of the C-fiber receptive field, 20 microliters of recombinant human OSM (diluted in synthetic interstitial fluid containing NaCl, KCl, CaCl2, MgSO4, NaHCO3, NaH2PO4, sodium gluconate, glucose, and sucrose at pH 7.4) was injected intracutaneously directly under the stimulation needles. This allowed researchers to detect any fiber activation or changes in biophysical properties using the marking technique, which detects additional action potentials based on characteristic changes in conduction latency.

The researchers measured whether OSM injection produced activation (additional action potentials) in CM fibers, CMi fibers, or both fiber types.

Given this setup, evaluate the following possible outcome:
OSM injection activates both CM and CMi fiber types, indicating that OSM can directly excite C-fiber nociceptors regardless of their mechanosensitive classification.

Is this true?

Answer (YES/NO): NO